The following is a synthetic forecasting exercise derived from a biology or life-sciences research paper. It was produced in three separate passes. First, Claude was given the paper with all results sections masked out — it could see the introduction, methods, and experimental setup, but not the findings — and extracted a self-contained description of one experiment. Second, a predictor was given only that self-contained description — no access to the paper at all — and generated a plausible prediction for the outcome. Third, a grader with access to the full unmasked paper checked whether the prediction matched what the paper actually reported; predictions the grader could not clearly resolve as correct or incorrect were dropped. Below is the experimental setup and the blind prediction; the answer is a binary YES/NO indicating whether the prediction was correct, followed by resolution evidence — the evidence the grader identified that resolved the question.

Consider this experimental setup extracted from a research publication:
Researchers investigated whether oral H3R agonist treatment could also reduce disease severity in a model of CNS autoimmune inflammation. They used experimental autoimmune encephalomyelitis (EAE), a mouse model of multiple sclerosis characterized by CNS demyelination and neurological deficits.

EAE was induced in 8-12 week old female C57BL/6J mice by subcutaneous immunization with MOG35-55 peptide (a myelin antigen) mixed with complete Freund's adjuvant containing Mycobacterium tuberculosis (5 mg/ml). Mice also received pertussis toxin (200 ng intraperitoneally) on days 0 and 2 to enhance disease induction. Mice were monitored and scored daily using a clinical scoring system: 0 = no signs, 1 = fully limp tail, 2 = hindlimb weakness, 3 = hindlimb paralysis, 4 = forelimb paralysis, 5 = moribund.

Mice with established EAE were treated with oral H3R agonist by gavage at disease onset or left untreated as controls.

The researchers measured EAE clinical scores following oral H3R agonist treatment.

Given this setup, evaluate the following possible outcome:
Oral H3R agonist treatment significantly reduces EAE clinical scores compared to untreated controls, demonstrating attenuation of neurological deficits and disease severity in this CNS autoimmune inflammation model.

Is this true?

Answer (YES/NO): YES